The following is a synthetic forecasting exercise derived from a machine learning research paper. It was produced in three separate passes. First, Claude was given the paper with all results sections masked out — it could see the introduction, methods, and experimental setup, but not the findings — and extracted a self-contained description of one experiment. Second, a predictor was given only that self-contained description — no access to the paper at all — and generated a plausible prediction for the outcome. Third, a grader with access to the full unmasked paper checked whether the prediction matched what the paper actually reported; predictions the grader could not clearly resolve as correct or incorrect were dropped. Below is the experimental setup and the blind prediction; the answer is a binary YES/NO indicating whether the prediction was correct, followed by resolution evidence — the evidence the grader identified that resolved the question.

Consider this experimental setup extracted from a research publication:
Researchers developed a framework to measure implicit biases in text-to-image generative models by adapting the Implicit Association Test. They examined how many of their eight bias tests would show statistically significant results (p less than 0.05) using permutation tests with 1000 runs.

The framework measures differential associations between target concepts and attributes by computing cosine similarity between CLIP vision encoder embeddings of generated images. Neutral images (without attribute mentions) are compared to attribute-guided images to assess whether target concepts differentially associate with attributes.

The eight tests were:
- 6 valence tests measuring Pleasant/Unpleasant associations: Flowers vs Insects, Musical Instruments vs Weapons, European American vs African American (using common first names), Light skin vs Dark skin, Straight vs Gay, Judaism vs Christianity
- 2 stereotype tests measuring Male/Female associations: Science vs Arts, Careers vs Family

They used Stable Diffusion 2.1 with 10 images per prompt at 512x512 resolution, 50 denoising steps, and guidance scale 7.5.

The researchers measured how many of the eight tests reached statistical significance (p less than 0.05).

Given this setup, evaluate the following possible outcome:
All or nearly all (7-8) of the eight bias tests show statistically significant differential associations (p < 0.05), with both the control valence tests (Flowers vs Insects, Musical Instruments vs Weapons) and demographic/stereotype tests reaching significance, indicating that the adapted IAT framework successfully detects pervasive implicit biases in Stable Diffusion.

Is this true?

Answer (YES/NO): NO